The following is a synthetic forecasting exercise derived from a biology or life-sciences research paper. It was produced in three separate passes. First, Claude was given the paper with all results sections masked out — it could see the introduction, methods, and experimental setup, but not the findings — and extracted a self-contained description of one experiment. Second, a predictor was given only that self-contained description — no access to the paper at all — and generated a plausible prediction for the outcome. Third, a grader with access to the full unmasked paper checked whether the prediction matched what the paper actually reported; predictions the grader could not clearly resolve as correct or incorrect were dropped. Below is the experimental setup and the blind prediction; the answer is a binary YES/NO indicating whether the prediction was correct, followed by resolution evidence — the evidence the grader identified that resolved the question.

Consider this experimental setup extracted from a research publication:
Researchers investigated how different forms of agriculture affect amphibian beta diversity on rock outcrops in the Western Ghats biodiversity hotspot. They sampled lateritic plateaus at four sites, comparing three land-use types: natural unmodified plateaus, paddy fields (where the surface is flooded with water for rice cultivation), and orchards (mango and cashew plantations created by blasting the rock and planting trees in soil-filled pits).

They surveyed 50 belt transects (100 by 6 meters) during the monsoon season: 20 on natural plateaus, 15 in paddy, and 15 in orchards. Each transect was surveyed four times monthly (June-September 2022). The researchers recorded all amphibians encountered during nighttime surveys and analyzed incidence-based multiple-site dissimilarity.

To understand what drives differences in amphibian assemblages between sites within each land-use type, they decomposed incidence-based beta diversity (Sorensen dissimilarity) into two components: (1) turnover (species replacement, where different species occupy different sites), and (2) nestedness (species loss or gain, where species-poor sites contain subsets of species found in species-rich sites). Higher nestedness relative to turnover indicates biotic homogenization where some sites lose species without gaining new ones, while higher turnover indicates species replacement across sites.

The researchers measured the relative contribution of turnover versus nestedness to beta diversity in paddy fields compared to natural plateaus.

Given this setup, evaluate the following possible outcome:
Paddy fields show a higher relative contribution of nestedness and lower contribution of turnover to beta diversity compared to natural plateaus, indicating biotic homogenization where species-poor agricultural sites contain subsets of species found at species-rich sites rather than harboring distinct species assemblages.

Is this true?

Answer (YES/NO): YES